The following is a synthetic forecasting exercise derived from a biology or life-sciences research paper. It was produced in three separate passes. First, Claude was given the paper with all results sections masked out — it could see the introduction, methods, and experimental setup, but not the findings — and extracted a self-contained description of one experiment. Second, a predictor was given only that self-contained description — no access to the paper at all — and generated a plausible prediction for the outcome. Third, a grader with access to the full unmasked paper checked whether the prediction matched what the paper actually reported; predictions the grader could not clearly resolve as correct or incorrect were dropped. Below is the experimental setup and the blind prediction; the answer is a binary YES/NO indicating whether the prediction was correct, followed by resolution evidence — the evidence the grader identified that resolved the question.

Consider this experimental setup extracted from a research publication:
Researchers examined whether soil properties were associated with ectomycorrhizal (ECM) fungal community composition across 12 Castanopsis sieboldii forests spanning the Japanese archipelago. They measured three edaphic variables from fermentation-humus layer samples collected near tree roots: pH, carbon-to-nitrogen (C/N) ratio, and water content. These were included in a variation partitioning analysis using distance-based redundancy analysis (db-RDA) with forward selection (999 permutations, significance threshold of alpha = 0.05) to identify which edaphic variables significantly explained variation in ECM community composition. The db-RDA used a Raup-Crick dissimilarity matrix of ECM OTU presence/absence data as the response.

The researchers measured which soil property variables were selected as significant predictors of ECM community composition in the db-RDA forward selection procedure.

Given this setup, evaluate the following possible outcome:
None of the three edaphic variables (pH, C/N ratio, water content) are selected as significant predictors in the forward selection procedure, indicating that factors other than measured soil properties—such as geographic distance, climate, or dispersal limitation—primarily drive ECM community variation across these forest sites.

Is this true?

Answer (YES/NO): NO